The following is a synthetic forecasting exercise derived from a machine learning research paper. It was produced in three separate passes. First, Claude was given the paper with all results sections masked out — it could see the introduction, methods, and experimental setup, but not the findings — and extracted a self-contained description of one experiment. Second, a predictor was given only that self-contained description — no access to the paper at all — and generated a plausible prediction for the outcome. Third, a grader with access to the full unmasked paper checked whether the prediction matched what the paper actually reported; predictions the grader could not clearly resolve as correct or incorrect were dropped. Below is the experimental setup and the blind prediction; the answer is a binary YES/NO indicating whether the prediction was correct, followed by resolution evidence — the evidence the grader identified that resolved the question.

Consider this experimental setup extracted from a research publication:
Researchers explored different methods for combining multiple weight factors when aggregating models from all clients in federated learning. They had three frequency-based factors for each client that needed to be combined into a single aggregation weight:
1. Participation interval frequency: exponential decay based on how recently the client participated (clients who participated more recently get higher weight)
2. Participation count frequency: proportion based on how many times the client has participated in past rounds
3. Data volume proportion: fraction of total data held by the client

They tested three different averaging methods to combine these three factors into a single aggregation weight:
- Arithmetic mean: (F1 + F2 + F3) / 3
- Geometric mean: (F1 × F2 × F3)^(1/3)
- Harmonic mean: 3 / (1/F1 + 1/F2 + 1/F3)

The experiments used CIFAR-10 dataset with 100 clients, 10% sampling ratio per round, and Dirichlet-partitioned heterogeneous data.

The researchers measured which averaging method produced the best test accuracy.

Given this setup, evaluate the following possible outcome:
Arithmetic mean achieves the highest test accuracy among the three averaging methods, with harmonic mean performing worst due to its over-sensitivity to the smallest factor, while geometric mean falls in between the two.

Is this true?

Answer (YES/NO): NO